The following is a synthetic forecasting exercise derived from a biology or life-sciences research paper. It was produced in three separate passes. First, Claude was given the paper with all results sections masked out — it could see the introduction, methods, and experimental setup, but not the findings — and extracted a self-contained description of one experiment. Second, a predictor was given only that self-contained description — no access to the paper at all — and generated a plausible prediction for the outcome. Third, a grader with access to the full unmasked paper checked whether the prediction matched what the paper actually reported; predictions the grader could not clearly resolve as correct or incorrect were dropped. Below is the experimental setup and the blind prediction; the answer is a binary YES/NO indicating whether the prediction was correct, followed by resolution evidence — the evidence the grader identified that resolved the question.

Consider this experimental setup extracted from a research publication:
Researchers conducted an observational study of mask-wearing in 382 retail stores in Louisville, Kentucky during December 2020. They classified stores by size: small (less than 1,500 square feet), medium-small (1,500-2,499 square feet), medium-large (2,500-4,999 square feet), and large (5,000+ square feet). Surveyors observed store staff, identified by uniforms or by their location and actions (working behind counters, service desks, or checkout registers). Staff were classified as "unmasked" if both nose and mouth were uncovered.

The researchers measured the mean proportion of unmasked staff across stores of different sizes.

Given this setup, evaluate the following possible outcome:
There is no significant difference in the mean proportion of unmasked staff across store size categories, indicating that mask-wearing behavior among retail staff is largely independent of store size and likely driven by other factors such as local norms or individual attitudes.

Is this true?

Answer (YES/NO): NO